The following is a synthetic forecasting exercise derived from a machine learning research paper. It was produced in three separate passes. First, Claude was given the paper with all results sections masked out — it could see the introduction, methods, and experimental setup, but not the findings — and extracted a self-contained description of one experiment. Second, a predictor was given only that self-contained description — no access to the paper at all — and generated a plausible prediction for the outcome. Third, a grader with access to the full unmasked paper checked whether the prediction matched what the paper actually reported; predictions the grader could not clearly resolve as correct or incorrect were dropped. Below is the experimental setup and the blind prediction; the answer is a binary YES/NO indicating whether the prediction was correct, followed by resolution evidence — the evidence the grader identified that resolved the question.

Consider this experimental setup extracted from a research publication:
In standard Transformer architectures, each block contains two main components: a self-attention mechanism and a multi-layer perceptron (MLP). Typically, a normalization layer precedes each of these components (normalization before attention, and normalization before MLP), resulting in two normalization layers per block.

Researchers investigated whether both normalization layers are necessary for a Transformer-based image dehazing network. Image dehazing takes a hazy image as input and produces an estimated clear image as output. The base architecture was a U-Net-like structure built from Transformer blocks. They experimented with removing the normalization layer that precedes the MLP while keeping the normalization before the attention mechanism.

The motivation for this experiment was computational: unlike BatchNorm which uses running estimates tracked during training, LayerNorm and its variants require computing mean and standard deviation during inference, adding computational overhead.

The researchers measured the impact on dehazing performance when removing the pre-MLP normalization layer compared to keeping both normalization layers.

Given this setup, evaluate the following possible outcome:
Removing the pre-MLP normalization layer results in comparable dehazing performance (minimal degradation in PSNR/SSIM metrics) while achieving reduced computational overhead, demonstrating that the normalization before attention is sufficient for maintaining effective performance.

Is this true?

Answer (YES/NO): YES